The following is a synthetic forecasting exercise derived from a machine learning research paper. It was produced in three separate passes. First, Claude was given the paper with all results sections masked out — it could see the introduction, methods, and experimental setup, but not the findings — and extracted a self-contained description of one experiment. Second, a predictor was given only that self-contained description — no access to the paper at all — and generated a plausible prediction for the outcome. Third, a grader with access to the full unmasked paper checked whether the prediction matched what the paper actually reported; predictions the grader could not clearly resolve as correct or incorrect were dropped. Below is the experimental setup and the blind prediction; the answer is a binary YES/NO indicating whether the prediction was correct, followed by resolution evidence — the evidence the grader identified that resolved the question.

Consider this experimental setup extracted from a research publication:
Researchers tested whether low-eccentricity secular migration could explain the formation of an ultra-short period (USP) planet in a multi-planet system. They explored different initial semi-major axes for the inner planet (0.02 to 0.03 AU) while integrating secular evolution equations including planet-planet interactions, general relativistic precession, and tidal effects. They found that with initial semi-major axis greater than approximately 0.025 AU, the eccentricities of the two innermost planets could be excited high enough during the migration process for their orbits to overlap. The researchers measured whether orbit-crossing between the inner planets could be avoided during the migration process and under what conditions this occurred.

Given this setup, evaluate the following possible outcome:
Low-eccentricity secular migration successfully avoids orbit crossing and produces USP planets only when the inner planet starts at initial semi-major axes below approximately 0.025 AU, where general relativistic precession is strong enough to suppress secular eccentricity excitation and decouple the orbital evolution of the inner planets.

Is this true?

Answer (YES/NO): NO